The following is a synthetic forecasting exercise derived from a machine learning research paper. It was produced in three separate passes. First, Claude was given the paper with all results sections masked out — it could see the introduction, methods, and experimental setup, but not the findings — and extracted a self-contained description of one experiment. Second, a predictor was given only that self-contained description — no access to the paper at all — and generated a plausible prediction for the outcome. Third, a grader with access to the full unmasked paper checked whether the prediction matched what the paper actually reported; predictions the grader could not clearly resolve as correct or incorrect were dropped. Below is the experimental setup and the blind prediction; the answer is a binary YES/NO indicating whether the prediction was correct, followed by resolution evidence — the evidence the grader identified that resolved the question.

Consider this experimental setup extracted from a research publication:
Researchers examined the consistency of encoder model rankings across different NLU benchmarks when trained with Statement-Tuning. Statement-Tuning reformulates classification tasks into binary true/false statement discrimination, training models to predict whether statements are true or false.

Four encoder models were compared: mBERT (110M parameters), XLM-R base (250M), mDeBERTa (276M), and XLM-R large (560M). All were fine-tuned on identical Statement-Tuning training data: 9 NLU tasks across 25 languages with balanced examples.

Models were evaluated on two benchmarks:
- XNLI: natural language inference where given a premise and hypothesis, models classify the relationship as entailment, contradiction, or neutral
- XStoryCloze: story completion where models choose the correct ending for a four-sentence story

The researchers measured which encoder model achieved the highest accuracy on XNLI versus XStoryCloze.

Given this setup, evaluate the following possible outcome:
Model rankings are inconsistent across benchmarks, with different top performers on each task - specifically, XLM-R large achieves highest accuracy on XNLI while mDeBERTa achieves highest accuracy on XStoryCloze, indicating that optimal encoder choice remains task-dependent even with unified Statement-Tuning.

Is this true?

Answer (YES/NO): NO